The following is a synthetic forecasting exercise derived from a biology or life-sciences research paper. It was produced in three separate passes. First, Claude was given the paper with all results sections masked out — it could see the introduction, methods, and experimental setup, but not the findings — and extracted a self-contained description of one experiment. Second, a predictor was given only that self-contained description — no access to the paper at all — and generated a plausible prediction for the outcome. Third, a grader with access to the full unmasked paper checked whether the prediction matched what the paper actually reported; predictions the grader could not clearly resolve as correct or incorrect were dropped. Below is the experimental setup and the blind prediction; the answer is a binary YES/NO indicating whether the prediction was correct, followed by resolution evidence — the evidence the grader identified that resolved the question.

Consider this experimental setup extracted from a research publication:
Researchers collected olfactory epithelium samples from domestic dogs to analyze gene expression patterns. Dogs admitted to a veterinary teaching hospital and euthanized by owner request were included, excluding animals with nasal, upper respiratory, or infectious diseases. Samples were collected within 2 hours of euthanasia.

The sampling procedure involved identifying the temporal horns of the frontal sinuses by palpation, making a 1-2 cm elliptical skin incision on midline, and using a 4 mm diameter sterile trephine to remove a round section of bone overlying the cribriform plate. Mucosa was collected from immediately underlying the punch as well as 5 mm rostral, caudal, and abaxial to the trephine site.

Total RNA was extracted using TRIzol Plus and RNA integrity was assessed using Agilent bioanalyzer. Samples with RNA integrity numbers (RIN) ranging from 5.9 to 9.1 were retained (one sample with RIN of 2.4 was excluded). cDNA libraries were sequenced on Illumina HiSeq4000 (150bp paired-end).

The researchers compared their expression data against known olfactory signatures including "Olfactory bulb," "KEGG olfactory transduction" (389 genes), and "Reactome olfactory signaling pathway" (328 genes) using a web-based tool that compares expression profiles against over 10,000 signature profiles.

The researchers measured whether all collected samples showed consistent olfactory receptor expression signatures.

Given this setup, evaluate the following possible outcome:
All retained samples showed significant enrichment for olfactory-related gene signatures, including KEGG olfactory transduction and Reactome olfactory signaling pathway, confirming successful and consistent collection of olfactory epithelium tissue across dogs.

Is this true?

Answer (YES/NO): NO